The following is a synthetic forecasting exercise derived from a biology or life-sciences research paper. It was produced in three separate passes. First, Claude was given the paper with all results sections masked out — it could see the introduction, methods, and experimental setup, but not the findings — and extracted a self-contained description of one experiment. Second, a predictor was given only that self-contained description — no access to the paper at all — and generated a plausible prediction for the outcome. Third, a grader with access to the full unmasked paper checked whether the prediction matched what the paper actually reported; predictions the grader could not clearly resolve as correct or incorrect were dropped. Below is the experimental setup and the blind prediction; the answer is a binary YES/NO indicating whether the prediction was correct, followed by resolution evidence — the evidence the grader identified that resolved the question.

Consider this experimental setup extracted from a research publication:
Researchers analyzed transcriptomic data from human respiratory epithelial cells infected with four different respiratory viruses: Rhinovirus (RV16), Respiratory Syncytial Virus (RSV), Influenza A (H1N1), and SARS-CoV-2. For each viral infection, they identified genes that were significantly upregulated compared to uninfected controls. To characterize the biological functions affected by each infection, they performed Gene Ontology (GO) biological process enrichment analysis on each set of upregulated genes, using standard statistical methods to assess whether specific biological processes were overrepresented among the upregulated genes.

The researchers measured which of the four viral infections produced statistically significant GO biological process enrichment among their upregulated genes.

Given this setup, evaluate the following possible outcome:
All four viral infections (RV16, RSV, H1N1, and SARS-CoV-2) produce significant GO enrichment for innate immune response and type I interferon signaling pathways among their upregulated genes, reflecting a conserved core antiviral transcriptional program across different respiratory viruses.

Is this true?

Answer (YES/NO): NO